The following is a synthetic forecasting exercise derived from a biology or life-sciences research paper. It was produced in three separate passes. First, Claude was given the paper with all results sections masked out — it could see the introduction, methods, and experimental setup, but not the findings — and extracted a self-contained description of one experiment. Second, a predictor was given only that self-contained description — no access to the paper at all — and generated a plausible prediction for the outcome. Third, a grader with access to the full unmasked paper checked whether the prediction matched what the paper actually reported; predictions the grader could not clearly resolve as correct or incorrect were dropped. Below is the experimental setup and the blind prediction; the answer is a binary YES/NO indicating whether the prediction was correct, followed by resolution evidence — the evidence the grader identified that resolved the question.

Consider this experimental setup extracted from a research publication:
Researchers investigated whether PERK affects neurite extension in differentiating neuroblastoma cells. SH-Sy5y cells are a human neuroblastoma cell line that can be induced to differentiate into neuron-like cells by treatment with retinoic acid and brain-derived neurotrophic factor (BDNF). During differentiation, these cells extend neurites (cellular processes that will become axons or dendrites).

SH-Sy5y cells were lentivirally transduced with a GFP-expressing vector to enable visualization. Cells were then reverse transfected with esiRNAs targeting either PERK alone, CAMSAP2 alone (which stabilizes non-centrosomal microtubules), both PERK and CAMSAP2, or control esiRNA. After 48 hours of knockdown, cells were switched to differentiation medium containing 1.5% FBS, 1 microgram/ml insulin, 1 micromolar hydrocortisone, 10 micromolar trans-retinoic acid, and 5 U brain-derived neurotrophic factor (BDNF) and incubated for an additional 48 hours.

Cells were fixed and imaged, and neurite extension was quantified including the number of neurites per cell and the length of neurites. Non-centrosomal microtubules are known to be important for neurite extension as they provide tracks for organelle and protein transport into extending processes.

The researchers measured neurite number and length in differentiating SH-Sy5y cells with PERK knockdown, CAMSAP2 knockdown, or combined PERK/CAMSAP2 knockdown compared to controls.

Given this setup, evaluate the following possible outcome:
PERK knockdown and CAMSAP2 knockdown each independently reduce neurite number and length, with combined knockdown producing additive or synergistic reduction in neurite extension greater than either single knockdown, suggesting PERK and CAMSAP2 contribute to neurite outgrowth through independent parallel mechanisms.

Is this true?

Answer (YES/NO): NO